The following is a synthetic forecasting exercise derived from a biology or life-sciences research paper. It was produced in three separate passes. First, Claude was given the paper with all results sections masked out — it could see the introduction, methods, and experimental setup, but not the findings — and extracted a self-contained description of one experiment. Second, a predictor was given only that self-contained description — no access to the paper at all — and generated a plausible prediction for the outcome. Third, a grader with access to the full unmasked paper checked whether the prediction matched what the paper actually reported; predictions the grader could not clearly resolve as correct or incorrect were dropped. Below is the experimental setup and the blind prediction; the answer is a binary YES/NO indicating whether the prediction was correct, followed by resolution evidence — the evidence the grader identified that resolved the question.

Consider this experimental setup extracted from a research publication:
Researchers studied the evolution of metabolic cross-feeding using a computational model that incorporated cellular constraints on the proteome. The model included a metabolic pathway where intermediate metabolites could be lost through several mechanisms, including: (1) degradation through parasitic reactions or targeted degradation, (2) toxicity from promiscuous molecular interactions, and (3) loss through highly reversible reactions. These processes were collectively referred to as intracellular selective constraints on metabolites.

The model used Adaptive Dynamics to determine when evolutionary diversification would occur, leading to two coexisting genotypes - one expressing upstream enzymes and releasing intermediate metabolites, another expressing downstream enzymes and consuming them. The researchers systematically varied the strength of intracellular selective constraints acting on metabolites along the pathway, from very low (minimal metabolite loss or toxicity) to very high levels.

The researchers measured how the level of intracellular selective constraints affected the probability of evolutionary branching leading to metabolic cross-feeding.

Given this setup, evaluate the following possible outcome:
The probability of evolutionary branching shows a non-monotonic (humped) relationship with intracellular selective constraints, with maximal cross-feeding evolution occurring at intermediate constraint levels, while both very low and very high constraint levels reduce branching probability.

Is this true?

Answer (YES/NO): NO